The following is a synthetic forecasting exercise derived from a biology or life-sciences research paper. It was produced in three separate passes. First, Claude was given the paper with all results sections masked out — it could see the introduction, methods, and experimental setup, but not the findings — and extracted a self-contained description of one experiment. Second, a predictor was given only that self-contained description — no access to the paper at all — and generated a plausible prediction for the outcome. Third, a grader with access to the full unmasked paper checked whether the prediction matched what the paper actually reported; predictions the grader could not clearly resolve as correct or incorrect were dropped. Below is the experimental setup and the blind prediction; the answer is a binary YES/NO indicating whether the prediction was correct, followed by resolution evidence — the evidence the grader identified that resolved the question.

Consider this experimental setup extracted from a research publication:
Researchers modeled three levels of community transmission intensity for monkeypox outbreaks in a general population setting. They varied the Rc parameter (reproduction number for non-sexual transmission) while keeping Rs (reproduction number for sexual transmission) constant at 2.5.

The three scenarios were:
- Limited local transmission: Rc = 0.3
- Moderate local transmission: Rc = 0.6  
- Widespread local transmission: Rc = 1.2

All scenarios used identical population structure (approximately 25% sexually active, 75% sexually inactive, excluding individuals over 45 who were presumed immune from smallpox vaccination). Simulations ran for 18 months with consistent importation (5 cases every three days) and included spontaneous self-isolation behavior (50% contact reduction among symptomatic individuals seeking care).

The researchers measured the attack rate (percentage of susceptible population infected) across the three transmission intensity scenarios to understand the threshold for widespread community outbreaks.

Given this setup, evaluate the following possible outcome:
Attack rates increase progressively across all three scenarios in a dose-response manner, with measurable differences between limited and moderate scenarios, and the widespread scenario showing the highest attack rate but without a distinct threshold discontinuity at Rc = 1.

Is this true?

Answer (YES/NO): YES